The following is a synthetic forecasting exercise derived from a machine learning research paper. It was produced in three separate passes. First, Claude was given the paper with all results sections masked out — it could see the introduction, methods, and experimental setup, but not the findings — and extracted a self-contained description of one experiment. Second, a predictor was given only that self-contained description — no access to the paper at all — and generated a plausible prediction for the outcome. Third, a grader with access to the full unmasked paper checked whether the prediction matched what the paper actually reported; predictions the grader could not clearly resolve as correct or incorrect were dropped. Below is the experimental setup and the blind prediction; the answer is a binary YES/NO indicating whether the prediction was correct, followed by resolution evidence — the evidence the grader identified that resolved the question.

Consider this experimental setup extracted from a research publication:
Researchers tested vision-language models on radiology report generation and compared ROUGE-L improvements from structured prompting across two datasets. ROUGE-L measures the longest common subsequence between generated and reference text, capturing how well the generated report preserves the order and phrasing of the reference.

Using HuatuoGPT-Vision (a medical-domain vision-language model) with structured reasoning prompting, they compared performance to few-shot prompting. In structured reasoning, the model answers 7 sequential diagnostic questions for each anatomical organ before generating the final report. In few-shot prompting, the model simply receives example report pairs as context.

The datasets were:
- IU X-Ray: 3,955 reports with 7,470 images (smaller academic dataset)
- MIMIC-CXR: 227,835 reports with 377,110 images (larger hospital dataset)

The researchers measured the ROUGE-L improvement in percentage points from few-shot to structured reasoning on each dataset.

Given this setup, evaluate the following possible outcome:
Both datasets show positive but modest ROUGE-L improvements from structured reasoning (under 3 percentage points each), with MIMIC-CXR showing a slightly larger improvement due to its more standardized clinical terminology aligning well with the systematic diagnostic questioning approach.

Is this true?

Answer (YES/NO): NO